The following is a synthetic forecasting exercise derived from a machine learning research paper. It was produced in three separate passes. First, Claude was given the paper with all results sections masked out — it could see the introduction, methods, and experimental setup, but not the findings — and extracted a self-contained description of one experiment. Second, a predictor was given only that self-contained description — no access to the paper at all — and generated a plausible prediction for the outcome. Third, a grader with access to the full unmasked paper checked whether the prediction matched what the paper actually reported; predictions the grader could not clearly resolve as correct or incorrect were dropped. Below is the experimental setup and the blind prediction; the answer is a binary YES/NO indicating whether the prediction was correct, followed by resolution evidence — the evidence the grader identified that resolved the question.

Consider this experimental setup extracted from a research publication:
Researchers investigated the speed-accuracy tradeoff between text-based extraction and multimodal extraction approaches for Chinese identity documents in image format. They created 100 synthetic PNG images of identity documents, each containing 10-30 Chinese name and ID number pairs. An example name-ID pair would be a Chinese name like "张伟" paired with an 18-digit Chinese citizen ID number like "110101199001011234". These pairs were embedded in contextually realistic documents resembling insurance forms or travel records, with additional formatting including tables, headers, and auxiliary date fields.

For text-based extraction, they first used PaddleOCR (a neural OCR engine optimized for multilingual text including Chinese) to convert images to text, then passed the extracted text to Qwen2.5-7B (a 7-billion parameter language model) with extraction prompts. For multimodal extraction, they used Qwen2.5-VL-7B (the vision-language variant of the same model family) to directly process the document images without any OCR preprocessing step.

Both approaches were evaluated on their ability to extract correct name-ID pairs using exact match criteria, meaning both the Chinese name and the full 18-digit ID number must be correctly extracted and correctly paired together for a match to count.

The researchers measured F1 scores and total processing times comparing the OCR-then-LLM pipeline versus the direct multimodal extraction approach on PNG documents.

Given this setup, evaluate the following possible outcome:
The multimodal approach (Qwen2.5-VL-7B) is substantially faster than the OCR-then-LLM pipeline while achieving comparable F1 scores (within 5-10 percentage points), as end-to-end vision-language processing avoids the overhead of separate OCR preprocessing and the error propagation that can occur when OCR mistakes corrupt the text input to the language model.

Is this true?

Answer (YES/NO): NO